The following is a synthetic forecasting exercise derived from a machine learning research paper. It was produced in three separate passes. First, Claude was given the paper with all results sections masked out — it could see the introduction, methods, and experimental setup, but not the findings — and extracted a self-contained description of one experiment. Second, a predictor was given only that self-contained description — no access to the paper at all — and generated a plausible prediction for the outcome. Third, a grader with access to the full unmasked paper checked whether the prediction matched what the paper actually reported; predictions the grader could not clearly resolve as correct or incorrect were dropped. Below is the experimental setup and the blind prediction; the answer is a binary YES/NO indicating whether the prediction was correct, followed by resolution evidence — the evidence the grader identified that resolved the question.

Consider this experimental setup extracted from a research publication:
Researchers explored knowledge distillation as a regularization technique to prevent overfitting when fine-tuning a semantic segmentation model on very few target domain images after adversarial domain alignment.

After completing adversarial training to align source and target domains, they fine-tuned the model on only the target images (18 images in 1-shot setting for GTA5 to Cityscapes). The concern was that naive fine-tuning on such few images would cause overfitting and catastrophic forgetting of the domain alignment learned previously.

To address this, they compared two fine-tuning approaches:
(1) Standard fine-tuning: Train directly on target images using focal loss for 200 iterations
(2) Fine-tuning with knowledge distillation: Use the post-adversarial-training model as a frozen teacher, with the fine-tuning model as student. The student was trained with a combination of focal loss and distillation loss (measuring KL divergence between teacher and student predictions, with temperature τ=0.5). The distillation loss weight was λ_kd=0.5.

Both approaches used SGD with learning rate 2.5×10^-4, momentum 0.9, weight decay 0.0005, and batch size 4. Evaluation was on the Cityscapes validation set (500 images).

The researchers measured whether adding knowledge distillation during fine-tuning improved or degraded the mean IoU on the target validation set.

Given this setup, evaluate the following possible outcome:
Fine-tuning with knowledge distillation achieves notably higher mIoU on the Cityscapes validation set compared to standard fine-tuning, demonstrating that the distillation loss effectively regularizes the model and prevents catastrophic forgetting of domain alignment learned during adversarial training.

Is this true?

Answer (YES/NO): YES